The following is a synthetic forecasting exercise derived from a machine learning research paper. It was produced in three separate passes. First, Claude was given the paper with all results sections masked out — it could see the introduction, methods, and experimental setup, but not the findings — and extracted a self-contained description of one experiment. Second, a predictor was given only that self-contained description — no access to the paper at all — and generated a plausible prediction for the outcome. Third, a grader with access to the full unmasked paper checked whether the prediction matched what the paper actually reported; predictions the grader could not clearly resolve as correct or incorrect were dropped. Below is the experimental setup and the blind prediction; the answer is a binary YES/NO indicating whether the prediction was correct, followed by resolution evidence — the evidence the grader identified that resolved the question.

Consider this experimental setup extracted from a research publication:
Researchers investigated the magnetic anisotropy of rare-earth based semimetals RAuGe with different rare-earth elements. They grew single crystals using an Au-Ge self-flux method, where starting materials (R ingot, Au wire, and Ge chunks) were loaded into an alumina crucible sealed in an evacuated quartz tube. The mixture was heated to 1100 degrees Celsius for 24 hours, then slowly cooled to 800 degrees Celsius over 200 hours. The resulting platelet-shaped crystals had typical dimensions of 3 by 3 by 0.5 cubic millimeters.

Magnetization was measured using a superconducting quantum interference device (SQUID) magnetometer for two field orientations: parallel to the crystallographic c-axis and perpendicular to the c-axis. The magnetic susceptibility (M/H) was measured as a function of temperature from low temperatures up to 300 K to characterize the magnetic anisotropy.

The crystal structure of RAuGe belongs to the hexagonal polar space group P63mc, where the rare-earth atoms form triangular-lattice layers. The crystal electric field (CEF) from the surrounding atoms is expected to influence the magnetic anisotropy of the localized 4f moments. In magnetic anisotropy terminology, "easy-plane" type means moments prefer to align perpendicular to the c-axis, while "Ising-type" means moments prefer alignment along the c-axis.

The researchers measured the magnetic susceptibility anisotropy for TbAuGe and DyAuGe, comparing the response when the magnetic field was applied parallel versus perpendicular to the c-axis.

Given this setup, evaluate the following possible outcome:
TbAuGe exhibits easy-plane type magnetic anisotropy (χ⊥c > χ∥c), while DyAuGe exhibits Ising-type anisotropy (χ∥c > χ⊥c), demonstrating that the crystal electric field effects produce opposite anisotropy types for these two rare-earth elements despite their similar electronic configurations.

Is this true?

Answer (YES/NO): NO